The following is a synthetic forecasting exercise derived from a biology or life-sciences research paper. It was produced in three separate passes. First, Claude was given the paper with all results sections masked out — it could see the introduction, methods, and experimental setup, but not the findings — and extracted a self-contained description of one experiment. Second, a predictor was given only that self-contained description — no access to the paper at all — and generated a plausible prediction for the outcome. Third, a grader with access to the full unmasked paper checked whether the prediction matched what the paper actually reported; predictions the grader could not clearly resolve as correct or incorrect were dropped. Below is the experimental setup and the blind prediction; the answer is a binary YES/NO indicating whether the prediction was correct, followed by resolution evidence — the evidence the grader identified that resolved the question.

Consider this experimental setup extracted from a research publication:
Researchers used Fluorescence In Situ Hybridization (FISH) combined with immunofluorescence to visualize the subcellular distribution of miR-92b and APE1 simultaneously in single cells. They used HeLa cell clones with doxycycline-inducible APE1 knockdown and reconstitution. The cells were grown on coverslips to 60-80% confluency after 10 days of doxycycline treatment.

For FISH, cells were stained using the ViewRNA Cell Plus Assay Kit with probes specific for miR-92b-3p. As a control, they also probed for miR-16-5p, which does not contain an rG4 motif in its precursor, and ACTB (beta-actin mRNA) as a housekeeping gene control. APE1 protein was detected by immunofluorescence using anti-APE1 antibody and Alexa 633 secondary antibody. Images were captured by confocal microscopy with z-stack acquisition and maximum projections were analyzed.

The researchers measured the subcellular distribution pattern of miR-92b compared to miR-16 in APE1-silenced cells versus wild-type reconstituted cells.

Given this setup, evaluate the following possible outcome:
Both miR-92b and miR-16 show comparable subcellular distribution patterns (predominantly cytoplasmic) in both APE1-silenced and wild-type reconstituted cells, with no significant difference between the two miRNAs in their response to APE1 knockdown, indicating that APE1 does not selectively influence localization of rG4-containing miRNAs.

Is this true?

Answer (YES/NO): NO